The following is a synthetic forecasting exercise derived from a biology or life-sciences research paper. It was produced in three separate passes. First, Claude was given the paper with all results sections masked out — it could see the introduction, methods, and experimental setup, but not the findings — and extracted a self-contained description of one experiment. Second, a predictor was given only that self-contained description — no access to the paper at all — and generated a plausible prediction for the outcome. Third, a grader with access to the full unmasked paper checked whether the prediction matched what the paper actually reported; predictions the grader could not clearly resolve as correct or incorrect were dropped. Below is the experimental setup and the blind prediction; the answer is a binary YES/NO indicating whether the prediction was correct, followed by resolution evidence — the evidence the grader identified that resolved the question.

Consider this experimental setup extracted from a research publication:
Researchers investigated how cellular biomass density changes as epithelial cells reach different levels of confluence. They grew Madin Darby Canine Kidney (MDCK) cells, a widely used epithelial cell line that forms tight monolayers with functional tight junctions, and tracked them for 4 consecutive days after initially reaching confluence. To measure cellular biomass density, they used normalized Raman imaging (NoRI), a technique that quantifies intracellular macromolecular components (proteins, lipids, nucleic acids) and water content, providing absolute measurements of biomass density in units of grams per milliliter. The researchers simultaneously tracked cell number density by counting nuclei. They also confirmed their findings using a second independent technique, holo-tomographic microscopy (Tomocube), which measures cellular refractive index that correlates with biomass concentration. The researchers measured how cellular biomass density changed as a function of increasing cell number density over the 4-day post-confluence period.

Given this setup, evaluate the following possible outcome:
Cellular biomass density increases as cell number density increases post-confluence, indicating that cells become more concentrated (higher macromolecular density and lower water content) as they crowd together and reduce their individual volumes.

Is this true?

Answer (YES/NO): YES